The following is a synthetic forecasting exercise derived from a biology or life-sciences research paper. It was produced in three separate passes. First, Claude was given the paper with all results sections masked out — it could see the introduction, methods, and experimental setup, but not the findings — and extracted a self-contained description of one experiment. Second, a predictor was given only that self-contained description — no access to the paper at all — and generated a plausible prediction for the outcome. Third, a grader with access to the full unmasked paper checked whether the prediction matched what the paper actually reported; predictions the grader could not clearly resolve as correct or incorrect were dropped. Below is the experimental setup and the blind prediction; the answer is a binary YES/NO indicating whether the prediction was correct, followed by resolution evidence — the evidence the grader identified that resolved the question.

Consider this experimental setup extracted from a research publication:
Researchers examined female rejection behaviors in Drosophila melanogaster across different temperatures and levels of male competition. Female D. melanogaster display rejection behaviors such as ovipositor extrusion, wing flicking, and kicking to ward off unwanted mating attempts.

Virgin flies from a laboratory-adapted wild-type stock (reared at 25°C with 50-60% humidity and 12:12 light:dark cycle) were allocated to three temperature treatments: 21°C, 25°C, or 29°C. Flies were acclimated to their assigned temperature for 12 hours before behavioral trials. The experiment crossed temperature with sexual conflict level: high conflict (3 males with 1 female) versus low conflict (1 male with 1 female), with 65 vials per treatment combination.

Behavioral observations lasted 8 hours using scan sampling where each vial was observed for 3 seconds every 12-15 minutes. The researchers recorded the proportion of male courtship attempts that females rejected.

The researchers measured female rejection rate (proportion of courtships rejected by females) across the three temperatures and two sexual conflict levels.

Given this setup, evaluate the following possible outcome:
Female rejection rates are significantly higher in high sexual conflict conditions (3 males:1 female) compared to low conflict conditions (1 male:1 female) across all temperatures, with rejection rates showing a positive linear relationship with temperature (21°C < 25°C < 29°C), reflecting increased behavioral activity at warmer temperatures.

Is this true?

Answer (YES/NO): NO